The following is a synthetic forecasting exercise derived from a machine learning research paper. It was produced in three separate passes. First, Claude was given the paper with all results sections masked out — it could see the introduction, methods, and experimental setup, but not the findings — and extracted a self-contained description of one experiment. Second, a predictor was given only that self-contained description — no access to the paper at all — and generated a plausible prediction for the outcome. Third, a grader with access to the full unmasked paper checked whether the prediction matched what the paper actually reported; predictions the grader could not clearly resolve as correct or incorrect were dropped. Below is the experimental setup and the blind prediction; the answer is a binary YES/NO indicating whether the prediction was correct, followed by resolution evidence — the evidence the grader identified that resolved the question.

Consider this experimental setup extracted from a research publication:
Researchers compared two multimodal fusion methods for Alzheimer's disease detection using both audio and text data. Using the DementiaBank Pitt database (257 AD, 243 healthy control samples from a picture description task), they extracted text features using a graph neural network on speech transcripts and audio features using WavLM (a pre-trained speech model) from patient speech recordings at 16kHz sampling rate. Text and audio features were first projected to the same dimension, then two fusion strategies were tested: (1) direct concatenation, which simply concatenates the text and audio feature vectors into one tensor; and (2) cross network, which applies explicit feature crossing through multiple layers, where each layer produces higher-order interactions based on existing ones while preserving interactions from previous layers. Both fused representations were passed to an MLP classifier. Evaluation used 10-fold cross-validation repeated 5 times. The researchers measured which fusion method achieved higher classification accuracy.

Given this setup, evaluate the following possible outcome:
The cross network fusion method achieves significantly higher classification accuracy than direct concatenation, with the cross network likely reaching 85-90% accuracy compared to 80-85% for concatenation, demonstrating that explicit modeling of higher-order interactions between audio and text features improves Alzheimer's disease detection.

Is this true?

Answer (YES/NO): NO